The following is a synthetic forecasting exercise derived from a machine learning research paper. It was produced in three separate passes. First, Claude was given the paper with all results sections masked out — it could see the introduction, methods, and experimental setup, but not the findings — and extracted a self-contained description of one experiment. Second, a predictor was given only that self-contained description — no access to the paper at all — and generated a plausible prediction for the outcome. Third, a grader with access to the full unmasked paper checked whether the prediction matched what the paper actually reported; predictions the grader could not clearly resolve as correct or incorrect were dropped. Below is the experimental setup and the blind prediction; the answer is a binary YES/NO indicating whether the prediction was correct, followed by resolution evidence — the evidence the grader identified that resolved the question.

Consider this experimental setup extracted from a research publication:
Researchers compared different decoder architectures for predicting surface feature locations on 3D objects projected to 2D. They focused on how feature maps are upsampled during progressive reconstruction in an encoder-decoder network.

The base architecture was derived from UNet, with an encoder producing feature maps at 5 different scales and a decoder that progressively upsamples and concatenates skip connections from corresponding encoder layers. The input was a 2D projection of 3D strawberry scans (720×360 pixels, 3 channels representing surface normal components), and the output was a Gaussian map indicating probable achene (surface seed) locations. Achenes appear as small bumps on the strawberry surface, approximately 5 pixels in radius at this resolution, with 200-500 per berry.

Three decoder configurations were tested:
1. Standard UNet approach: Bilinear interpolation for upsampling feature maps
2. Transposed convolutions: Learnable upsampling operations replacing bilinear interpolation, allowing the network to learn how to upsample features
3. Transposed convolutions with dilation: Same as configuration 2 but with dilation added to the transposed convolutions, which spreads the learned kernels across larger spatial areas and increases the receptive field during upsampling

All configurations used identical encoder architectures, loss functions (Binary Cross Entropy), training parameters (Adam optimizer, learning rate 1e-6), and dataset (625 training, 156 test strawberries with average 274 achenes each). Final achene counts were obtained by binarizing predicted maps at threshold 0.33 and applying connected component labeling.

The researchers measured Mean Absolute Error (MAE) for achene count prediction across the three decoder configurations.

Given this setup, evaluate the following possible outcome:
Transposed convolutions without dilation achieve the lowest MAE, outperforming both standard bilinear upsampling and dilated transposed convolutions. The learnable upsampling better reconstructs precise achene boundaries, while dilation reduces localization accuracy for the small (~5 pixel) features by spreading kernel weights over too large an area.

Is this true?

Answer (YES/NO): NO